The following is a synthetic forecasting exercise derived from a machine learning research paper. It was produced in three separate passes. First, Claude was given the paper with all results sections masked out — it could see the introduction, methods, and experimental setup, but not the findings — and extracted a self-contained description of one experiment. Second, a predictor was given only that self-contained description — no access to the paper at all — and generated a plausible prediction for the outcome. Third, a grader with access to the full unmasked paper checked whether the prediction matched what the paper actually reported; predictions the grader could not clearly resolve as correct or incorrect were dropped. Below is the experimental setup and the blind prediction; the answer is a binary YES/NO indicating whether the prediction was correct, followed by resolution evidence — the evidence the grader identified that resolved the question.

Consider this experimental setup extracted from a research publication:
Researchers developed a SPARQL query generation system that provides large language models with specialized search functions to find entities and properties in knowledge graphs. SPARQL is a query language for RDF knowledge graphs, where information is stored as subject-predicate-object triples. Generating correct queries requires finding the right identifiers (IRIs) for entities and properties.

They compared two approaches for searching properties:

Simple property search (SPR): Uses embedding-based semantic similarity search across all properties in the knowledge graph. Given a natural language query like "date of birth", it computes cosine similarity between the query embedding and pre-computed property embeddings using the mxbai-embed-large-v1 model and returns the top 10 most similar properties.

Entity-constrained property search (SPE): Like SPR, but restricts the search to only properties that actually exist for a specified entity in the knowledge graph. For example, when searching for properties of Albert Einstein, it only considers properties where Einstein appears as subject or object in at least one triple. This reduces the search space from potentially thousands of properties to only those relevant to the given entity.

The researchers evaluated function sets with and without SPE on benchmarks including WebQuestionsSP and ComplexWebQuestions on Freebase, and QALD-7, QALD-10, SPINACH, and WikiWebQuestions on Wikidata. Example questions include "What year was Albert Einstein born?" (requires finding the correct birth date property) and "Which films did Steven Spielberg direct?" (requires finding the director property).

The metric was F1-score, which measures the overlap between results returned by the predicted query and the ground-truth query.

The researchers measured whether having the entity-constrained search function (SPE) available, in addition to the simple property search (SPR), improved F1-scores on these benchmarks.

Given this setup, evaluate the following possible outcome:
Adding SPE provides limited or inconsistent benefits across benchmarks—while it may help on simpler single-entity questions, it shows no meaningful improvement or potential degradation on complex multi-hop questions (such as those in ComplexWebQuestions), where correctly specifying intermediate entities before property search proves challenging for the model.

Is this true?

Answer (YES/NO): NO